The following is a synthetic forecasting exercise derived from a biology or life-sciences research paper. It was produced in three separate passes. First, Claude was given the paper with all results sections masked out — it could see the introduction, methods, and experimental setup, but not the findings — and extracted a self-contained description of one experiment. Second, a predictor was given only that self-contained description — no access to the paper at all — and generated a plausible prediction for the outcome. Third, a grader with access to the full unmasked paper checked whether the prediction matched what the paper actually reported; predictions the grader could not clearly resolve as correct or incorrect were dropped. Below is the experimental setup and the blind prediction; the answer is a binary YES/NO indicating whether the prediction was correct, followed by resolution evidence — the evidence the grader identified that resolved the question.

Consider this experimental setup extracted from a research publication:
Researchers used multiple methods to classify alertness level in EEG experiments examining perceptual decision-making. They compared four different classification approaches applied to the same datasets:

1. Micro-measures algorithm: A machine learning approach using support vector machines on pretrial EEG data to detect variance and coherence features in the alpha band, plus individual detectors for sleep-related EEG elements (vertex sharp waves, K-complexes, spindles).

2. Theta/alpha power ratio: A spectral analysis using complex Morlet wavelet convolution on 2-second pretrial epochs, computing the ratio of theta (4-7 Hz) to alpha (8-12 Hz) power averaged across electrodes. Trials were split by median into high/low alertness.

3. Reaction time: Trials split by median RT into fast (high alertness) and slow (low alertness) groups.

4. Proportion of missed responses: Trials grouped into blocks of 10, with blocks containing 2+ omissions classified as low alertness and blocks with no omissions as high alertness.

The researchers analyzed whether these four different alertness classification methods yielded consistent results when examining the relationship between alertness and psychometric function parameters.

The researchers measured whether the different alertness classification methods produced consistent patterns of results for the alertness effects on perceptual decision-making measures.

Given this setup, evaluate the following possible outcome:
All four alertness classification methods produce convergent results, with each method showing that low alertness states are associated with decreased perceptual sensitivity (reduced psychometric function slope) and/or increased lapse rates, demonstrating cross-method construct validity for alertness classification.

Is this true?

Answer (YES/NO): YES